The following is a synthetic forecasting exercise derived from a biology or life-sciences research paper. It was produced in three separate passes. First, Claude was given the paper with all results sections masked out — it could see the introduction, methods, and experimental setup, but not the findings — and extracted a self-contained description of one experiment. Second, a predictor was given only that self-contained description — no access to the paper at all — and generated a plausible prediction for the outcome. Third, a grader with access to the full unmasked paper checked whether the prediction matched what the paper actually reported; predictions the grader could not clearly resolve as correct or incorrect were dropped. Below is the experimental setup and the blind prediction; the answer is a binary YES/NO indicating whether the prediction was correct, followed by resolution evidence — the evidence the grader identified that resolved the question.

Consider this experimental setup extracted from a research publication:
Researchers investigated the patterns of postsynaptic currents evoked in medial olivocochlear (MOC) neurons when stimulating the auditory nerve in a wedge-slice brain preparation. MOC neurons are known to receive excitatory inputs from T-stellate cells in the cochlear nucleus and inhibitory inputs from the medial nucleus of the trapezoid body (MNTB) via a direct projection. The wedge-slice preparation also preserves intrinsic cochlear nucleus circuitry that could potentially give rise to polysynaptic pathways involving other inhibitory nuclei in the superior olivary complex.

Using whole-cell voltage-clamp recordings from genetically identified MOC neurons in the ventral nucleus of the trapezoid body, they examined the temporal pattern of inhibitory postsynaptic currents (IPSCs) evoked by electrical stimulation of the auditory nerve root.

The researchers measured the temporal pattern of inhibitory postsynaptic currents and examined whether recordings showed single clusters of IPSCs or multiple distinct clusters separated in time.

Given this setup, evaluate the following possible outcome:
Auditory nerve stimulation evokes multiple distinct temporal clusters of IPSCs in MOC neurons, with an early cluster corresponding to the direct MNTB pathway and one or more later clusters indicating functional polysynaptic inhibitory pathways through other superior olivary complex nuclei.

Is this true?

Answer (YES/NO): YES